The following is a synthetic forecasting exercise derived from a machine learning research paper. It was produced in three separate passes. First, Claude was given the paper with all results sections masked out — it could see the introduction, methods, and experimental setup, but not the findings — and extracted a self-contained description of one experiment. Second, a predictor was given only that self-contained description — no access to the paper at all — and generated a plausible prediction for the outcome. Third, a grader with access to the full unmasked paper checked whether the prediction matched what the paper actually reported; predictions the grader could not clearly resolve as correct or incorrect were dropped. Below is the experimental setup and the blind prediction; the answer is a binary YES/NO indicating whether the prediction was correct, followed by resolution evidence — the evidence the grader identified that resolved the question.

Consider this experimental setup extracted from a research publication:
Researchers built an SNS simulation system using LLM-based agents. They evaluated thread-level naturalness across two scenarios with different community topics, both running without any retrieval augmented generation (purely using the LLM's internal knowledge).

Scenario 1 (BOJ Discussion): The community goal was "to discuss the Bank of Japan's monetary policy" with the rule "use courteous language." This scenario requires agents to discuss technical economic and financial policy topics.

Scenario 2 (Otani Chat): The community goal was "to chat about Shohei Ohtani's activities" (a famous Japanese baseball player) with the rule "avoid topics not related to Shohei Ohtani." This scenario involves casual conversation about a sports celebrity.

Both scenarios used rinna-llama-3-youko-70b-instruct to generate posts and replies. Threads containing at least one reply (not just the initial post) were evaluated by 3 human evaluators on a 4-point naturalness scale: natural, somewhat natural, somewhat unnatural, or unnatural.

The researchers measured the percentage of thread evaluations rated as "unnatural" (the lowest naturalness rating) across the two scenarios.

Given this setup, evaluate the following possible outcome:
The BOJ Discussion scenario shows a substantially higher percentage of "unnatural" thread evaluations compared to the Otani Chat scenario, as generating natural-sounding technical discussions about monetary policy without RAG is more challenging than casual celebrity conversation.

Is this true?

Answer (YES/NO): NO